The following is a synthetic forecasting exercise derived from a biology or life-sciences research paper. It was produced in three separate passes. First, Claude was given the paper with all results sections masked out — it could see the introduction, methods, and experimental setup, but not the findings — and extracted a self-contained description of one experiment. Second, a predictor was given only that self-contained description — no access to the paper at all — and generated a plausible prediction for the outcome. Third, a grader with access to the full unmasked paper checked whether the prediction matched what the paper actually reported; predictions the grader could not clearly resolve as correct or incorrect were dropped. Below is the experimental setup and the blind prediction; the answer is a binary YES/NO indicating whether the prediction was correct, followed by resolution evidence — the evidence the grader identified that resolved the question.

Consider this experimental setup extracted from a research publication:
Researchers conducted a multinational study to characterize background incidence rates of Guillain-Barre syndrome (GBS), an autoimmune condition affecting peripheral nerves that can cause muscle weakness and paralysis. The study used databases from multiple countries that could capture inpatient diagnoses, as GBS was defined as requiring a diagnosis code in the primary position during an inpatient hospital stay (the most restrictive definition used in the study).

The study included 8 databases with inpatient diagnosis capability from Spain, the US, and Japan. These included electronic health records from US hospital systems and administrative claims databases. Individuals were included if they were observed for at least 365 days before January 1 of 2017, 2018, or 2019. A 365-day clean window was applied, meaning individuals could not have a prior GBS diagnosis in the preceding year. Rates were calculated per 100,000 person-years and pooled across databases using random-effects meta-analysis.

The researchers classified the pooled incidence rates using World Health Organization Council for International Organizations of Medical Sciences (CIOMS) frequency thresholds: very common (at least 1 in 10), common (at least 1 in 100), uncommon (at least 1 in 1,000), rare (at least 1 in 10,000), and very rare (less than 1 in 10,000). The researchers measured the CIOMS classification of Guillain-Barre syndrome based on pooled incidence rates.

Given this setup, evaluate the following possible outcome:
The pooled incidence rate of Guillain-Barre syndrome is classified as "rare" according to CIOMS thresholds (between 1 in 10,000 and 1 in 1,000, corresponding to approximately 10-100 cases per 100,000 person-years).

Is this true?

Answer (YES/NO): NO